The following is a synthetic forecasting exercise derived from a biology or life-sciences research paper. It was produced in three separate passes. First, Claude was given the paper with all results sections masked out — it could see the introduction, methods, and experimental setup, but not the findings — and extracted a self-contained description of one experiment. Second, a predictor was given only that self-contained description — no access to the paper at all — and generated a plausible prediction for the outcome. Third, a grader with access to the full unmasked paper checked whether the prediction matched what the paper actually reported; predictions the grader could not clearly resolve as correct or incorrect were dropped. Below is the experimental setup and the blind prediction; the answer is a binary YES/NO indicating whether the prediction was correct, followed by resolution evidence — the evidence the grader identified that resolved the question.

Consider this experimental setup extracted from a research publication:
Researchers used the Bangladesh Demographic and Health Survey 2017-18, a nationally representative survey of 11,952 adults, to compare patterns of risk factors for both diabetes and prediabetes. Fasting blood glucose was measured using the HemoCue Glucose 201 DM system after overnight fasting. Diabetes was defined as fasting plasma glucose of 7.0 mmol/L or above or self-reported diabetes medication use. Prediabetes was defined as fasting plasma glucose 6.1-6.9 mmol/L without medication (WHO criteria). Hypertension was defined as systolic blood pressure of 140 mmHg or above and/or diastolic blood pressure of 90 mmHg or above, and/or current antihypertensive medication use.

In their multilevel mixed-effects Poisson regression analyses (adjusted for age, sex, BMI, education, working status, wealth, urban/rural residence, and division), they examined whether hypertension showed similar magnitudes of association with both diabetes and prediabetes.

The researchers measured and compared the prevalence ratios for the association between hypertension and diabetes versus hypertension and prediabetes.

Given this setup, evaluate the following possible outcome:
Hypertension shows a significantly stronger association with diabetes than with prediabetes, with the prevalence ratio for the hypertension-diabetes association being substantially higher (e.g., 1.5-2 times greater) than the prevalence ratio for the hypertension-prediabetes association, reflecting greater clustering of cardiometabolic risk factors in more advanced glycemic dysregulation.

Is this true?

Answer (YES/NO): YES